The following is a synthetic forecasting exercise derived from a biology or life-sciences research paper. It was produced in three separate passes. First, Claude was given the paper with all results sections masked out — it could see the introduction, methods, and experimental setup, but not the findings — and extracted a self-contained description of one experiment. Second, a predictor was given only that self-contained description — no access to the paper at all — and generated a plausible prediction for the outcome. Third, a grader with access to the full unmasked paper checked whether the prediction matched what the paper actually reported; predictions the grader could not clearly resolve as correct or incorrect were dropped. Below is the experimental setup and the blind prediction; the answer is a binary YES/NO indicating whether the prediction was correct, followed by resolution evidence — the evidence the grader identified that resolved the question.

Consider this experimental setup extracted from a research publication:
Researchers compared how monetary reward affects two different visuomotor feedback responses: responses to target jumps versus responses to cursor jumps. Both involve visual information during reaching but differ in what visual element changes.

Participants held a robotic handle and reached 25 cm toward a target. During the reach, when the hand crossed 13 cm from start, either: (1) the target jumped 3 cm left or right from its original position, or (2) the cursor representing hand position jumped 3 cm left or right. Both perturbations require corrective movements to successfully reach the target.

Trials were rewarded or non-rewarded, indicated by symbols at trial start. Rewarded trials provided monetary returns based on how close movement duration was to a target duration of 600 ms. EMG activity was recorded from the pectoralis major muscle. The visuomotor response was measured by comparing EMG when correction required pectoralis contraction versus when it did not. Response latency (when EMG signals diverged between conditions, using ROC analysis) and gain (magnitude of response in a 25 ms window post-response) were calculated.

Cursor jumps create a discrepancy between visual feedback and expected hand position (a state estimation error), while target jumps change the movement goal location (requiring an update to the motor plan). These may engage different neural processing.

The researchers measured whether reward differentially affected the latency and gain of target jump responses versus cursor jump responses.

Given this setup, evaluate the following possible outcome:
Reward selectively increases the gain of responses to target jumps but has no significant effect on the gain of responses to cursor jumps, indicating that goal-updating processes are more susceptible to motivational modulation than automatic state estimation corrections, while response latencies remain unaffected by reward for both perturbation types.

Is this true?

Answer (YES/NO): NO